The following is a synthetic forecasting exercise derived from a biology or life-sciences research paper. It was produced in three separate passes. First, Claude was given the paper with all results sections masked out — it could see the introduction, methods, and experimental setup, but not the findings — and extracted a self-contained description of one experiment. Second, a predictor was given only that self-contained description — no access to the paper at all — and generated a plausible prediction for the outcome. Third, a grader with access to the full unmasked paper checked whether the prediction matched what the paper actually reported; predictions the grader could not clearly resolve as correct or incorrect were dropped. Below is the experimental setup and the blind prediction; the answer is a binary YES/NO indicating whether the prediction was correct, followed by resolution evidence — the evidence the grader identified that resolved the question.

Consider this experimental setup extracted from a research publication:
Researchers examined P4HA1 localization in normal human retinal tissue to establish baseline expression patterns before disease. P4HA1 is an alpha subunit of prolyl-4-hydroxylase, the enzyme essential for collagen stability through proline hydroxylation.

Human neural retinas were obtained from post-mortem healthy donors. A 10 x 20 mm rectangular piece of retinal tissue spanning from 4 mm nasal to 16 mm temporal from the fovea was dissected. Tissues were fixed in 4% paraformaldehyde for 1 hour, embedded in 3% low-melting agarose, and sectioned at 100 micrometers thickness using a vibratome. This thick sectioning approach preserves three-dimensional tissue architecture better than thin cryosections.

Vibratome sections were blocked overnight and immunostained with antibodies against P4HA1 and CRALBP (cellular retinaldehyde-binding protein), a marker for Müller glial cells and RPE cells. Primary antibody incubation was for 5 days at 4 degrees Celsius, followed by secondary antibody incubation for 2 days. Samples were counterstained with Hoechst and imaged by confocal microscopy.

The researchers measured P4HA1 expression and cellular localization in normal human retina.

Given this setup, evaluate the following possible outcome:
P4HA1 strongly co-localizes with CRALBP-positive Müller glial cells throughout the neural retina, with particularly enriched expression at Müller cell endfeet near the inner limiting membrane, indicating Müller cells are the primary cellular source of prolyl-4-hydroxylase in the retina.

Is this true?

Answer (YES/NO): NO